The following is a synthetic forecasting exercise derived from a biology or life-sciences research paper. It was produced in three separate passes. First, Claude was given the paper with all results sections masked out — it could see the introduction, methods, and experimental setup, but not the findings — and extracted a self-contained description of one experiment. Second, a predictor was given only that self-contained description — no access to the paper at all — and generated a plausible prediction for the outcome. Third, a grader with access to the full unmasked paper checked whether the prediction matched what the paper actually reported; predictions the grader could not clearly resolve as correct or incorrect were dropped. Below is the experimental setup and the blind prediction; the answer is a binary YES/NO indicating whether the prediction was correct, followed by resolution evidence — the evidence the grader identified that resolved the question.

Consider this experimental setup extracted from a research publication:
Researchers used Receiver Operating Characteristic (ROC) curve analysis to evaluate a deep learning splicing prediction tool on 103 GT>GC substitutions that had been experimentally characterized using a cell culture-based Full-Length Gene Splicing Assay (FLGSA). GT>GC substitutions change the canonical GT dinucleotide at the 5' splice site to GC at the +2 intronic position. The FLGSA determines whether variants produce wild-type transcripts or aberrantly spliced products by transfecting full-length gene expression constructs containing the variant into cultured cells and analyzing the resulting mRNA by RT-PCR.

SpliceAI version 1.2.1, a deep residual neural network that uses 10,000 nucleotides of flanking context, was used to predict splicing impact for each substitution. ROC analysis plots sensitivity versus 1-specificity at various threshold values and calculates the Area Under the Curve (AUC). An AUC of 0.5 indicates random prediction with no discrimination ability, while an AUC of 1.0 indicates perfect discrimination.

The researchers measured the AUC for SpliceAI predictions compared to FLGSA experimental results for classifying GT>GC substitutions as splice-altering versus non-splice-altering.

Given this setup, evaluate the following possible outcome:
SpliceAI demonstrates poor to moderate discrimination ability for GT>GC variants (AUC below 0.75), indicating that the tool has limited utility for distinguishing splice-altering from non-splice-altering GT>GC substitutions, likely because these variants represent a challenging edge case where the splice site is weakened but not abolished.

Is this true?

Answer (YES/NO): NO